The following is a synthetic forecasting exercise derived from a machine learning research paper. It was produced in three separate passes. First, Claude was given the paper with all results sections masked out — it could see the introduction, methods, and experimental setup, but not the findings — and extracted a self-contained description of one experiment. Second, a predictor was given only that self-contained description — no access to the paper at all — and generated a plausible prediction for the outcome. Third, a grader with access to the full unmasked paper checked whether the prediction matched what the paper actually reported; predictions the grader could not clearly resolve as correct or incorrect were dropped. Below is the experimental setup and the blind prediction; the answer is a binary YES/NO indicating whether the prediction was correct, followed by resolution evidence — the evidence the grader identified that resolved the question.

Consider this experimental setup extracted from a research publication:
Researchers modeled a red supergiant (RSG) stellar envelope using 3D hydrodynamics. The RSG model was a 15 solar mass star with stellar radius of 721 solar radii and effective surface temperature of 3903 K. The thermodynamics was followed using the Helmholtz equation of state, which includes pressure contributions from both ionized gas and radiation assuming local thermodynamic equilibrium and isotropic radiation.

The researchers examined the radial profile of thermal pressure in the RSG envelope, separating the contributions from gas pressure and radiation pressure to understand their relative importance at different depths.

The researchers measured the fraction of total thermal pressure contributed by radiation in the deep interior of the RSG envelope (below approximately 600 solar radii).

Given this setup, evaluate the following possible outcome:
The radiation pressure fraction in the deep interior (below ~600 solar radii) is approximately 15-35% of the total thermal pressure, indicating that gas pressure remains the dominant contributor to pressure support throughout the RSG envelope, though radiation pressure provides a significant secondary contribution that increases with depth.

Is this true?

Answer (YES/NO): NO